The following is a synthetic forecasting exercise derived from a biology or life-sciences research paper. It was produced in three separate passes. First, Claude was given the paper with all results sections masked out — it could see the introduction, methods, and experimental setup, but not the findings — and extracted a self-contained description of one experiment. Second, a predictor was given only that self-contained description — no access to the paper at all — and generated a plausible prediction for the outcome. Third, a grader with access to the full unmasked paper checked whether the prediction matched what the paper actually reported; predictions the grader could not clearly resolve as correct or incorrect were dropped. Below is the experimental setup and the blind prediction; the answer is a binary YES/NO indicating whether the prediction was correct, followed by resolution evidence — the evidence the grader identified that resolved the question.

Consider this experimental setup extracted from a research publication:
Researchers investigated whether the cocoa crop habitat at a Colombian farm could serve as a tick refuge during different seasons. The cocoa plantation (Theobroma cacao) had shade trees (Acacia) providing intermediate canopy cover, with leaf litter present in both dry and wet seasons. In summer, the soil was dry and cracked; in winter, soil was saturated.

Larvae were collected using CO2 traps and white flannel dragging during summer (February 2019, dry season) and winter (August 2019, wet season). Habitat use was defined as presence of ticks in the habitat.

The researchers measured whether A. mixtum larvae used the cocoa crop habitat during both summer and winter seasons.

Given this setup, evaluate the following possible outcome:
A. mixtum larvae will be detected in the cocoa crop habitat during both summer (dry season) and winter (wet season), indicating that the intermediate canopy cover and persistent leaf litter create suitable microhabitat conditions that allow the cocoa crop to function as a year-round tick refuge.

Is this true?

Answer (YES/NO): NO